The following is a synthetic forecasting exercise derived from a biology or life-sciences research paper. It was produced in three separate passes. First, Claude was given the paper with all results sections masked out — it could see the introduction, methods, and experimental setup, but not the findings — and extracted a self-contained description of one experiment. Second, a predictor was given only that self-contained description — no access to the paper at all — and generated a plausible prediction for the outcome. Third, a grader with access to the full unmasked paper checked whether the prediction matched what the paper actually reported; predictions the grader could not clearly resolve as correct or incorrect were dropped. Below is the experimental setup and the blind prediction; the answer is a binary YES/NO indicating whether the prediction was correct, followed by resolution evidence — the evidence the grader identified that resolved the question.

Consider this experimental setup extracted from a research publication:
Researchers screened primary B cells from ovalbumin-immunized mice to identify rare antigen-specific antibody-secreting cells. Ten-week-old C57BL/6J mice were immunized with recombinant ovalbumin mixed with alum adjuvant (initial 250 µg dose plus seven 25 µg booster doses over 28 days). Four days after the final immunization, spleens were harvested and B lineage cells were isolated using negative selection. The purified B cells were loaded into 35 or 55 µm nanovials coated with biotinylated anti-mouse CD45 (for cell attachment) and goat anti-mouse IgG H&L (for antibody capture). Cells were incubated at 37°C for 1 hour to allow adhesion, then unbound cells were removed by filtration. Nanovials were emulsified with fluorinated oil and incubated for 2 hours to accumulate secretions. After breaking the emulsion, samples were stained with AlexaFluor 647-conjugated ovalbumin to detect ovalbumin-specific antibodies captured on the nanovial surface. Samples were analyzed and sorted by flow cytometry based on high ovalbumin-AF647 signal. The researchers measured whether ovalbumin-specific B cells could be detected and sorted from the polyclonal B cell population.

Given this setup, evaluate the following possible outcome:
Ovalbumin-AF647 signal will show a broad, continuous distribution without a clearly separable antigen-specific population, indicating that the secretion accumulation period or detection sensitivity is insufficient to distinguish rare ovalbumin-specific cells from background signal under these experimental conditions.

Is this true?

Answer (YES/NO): NO